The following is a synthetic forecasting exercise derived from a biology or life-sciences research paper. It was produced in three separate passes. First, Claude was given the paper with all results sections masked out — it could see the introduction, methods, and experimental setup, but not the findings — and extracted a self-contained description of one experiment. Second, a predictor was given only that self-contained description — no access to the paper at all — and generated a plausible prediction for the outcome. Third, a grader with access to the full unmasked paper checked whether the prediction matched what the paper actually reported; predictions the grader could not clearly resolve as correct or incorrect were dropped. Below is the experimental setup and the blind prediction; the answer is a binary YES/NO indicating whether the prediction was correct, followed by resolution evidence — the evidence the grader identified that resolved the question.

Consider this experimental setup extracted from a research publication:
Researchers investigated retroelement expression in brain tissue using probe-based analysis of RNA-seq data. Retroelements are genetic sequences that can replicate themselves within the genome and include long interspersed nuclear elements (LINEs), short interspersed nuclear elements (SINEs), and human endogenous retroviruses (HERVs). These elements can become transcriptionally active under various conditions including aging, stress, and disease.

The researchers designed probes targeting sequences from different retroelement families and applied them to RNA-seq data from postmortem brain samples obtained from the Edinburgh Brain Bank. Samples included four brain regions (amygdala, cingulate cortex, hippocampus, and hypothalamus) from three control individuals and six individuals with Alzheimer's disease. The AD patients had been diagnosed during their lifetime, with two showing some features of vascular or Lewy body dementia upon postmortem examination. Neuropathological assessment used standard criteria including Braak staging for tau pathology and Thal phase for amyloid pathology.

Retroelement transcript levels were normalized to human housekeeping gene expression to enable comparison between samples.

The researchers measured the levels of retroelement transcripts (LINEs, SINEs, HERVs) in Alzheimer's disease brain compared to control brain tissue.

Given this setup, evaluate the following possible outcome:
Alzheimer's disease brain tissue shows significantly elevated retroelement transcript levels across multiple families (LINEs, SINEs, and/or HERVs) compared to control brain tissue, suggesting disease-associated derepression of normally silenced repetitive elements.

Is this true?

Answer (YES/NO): NO